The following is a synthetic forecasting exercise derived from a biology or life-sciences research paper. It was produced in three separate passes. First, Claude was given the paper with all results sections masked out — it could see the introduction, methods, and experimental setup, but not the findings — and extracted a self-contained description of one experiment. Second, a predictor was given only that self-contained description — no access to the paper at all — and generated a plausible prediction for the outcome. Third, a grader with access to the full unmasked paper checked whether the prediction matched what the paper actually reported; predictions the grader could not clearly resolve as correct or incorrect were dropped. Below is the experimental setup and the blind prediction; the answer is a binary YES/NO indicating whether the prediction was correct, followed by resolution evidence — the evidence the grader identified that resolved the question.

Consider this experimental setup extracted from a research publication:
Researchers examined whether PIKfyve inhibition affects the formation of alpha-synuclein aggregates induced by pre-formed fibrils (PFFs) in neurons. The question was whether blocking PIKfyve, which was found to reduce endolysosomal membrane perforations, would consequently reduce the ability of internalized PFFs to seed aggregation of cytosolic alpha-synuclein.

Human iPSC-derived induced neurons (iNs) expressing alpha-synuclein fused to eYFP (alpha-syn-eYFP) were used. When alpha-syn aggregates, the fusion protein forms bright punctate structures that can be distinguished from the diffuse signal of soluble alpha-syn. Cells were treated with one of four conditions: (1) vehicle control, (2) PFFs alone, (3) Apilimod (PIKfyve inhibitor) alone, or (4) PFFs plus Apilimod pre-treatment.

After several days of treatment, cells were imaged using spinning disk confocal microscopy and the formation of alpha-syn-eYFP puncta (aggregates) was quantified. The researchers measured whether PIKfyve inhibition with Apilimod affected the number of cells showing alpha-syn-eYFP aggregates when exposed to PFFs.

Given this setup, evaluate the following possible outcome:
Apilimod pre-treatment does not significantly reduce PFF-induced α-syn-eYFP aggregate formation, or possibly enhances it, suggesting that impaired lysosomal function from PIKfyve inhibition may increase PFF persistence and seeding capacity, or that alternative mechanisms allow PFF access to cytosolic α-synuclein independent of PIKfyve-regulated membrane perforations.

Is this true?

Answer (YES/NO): NO